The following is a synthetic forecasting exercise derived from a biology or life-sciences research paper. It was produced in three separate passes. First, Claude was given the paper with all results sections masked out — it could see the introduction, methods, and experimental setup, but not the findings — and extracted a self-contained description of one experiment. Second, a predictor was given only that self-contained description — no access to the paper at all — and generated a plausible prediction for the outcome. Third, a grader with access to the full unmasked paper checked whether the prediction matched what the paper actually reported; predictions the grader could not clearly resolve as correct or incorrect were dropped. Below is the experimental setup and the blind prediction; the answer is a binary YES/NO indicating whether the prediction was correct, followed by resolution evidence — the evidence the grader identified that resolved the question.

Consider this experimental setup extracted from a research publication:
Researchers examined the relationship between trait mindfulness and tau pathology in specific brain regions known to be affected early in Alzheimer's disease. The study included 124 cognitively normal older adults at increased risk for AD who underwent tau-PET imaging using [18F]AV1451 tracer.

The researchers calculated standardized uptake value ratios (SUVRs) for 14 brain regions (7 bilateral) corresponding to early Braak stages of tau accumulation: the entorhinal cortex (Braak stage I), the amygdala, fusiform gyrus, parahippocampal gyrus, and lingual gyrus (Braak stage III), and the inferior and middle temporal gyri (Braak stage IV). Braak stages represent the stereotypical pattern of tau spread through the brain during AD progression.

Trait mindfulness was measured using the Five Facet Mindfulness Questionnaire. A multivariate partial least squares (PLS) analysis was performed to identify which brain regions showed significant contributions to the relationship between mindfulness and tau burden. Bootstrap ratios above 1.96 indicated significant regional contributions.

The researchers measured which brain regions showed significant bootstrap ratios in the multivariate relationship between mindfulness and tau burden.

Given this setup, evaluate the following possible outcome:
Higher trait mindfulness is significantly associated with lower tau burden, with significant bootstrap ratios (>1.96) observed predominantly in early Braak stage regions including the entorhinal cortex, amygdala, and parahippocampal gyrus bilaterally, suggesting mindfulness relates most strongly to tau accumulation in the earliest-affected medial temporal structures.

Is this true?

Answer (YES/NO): NO